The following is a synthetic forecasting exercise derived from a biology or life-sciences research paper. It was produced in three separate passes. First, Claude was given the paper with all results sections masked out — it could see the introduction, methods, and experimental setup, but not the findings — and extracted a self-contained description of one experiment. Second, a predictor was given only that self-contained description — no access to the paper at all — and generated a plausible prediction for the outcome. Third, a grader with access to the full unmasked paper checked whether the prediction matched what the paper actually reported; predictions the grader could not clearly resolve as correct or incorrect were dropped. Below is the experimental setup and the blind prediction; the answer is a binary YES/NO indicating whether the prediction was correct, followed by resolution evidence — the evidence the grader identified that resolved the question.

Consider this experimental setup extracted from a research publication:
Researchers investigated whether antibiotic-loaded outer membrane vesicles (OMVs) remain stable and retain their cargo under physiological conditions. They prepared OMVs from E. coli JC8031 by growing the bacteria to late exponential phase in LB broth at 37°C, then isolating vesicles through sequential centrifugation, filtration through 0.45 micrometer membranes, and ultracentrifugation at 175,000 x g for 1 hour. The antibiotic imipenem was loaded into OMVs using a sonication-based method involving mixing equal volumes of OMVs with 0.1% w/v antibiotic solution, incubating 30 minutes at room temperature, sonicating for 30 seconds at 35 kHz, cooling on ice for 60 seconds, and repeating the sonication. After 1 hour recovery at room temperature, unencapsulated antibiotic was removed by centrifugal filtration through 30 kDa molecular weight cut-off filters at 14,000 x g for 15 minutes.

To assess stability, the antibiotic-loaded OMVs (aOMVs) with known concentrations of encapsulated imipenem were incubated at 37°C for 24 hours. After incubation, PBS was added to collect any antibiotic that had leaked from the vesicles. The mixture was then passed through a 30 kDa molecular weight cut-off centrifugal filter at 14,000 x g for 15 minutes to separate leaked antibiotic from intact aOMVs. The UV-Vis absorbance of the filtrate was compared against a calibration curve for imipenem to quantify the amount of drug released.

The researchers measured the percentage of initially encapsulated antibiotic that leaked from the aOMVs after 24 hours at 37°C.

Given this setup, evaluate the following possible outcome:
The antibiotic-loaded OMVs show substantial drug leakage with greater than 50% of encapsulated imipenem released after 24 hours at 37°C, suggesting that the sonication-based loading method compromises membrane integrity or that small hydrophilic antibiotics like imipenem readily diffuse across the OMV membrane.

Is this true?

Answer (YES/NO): NO